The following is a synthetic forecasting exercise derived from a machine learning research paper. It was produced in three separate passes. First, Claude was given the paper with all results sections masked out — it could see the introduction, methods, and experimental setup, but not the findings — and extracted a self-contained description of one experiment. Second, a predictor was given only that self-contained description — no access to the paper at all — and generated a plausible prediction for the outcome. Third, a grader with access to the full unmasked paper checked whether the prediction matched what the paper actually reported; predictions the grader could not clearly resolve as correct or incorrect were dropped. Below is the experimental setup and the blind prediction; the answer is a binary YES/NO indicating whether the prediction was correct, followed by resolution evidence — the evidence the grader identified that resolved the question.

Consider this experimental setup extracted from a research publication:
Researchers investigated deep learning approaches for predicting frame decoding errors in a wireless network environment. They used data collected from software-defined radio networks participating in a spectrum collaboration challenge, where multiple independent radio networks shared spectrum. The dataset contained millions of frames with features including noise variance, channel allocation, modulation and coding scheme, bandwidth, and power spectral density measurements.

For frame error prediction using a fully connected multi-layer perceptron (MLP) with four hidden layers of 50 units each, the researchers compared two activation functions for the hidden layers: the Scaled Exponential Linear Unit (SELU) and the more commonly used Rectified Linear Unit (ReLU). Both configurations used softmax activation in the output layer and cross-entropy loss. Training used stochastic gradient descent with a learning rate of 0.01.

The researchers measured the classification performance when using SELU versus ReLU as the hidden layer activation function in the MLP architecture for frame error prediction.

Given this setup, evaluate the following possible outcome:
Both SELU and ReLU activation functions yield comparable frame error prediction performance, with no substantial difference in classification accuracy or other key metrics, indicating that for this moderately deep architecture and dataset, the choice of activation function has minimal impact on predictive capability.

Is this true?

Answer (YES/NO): NO